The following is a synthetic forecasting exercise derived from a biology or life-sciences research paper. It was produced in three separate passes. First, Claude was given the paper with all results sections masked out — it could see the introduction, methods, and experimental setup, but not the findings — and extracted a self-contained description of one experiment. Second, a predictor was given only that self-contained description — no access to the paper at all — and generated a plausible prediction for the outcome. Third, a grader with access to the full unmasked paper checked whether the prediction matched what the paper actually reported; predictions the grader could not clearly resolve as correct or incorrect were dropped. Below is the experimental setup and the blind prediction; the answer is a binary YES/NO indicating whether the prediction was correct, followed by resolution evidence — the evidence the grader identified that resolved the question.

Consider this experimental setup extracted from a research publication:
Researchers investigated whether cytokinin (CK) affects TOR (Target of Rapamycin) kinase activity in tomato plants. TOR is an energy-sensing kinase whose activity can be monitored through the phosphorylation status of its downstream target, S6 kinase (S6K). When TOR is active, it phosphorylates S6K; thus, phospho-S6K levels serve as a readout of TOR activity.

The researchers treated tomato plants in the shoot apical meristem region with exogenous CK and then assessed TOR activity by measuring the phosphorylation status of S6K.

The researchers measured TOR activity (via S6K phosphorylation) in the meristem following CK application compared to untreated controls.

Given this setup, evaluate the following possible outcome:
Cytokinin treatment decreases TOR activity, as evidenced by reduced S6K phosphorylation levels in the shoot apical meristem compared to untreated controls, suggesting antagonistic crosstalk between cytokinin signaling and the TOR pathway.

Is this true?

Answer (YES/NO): YES